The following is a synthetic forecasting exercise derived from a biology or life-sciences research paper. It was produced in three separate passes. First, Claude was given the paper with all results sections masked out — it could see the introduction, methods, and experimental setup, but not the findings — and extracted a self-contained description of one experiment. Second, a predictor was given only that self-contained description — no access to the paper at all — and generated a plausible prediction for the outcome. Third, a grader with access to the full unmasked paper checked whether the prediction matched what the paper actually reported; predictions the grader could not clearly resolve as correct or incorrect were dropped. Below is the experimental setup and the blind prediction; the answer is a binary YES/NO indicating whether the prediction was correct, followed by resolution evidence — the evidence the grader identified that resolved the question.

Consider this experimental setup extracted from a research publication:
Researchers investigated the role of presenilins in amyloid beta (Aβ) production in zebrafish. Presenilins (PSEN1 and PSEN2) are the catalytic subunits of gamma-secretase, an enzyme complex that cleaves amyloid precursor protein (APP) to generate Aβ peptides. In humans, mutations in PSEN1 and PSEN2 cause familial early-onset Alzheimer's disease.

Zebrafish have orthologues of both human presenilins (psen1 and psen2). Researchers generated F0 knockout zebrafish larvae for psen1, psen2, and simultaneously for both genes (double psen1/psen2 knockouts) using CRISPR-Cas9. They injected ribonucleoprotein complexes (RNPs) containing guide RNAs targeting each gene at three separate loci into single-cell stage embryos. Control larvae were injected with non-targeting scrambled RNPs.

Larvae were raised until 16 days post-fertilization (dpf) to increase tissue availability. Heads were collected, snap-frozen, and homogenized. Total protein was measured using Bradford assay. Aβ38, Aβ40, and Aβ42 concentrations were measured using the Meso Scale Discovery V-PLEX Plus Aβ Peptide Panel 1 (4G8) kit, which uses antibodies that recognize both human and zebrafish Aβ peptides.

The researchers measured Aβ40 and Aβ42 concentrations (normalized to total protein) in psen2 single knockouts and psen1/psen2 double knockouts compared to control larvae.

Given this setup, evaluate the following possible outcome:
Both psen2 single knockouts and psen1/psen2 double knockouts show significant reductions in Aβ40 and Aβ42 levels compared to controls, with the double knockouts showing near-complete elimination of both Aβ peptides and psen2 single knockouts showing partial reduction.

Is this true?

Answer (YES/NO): NO